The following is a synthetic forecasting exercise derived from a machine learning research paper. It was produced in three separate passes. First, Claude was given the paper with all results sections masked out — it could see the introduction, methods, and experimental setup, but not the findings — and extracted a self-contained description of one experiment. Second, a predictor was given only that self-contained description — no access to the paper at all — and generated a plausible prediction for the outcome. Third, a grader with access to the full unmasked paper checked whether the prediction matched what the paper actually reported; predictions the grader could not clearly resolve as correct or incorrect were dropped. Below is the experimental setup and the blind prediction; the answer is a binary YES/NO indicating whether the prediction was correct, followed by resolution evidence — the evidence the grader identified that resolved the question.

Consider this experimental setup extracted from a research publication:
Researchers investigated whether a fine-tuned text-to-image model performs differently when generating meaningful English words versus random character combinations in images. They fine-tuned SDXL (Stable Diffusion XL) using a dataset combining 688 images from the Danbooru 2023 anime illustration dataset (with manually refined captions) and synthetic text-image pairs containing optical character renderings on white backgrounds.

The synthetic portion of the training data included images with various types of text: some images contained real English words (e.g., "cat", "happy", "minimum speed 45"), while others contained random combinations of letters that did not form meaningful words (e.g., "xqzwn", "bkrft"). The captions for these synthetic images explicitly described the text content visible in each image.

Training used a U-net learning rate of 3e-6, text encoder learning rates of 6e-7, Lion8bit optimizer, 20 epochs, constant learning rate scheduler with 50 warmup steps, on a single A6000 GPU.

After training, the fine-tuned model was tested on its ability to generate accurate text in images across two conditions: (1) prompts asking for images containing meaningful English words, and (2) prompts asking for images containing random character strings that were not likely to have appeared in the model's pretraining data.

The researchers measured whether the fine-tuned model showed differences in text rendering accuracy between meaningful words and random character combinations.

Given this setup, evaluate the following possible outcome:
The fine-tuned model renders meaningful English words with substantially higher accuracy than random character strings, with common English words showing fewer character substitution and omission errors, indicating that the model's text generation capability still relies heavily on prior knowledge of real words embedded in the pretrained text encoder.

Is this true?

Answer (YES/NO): YES